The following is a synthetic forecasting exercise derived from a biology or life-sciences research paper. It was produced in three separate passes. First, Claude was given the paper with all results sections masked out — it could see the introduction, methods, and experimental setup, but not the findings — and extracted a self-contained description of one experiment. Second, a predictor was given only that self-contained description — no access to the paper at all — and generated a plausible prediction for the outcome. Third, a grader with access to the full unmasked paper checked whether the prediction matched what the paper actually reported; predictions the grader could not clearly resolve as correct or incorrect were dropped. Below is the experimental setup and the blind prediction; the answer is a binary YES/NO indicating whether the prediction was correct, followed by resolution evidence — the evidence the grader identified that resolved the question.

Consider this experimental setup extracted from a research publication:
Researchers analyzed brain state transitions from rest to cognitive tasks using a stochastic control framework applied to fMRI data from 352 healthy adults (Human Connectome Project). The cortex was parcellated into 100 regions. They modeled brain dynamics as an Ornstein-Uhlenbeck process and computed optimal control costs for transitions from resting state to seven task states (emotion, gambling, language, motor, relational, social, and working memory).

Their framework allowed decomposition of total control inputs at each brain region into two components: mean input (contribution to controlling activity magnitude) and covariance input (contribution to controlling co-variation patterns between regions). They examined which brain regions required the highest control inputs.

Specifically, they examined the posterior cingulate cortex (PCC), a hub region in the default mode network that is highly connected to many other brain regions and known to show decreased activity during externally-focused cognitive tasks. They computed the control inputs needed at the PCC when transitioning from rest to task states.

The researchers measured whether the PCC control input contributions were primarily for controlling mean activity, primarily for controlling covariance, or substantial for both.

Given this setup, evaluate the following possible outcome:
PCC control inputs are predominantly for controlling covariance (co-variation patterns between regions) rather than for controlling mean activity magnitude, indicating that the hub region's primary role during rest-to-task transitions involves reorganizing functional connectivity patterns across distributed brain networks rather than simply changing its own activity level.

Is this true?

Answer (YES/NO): YES